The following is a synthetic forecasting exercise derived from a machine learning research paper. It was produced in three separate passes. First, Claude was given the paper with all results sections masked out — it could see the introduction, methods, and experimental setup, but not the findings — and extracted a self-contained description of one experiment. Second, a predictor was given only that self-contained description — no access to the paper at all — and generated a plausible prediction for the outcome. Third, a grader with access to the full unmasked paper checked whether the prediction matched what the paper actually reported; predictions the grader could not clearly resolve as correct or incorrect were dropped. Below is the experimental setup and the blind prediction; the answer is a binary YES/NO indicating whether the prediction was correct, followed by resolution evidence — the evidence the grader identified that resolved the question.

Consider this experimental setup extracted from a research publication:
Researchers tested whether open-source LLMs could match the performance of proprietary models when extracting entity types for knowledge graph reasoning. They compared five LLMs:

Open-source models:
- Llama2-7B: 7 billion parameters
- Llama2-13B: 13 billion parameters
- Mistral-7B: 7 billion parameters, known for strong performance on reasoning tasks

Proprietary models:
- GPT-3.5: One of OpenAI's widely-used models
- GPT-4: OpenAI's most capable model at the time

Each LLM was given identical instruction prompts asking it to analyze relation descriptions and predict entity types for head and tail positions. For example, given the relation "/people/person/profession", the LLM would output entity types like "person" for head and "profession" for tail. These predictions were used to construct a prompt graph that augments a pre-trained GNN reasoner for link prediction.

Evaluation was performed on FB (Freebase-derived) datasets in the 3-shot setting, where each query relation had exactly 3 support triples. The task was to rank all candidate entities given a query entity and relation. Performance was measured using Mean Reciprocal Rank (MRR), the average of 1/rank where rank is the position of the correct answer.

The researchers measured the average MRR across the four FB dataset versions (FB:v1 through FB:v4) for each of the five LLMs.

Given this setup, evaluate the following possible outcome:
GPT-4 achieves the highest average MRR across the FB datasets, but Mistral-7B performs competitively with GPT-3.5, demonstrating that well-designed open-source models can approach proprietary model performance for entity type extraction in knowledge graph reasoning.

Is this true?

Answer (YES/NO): YES